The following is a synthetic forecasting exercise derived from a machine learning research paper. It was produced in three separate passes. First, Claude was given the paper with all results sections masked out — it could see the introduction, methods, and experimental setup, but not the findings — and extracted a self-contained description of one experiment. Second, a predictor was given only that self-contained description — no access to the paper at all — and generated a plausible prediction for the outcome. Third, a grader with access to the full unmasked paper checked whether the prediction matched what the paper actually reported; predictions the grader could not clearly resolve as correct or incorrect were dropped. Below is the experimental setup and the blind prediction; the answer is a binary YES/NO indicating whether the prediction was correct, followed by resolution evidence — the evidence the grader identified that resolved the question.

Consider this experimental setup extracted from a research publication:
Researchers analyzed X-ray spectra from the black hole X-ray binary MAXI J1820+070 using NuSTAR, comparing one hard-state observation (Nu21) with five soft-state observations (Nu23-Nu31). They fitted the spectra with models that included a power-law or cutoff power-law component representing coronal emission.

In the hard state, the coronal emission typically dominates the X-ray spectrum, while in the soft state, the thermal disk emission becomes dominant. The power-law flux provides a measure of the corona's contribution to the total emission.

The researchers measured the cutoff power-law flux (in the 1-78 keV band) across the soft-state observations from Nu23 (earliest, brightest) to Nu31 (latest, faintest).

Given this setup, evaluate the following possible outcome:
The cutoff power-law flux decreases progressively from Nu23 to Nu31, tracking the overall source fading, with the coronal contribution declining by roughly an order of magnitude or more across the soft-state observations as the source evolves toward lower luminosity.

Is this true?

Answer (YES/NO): YES